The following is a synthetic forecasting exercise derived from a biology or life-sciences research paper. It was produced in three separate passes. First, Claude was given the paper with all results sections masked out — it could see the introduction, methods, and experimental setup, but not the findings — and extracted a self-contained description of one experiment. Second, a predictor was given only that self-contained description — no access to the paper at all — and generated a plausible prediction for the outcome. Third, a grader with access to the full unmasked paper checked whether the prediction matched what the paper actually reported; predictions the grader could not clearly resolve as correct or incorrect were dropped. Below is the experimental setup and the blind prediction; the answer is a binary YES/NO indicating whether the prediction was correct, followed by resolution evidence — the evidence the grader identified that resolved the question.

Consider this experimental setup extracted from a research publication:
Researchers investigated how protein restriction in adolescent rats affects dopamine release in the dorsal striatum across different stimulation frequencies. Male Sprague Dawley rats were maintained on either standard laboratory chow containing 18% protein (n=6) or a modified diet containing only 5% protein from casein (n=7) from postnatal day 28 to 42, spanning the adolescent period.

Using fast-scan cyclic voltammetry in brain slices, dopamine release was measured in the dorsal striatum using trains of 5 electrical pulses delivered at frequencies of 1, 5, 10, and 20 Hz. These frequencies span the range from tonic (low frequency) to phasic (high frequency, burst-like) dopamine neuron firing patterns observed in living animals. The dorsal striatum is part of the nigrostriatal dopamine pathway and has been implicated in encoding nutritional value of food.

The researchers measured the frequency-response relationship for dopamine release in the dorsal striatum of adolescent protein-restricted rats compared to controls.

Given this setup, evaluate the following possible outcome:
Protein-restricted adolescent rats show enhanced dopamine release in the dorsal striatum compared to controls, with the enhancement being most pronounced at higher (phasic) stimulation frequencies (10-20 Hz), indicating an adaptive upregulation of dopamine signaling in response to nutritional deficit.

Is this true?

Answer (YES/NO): YES